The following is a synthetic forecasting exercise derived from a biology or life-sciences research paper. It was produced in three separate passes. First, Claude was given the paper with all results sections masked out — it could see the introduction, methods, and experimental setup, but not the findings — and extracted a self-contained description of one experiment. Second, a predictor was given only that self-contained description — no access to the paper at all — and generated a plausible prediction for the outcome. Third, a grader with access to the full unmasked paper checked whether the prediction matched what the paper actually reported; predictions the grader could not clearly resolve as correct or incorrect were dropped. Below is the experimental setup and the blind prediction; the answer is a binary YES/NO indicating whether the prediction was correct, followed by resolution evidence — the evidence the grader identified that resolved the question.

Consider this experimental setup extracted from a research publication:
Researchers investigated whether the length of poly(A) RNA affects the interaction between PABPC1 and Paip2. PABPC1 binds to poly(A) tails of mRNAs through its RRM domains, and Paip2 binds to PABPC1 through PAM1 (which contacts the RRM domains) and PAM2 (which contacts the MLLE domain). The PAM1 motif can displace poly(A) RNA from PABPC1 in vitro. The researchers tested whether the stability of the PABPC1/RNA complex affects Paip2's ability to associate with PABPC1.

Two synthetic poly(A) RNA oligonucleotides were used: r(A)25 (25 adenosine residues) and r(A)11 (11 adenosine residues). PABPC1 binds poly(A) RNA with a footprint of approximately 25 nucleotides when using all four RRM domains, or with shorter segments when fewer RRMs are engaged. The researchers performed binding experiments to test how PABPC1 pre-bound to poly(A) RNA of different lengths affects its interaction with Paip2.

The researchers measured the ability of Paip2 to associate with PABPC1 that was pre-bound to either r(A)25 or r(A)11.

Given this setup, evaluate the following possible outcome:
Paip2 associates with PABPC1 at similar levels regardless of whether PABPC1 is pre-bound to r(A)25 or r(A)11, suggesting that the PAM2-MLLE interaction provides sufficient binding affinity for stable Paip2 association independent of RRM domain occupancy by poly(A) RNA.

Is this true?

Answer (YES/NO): NO